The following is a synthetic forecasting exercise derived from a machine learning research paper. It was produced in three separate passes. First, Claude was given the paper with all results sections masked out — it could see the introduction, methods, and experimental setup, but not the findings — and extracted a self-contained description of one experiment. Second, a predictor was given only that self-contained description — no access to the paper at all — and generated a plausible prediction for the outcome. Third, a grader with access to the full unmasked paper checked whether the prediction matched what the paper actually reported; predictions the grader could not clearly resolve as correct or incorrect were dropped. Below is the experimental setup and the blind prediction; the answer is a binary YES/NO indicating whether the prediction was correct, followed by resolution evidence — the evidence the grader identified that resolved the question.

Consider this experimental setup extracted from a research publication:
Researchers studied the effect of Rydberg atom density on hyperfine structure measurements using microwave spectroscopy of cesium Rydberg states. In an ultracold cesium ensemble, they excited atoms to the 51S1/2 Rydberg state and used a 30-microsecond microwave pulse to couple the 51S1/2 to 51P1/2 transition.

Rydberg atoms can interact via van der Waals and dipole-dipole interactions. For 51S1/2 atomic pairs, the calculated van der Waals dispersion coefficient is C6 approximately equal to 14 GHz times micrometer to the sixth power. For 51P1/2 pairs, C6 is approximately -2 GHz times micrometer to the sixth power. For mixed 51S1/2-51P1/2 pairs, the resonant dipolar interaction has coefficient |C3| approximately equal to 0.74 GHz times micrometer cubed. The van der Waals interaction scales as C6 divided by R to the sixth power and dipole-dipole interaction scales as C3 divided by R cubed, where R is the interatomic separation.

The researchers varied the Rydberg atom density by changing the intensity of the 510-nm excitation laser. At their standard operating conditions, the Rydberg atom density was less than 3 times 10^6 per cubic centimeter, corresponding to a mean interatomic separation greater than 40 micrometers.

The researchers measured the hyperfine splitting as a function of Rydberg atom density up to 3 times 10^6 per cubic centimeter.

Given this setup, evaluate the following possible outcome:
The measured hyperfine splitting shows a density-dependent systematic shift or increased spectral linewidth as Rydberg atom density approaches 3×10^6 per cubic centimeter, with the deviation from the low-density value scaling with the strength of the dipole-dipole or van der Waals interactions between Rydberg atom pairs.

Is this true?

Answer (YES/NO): NO